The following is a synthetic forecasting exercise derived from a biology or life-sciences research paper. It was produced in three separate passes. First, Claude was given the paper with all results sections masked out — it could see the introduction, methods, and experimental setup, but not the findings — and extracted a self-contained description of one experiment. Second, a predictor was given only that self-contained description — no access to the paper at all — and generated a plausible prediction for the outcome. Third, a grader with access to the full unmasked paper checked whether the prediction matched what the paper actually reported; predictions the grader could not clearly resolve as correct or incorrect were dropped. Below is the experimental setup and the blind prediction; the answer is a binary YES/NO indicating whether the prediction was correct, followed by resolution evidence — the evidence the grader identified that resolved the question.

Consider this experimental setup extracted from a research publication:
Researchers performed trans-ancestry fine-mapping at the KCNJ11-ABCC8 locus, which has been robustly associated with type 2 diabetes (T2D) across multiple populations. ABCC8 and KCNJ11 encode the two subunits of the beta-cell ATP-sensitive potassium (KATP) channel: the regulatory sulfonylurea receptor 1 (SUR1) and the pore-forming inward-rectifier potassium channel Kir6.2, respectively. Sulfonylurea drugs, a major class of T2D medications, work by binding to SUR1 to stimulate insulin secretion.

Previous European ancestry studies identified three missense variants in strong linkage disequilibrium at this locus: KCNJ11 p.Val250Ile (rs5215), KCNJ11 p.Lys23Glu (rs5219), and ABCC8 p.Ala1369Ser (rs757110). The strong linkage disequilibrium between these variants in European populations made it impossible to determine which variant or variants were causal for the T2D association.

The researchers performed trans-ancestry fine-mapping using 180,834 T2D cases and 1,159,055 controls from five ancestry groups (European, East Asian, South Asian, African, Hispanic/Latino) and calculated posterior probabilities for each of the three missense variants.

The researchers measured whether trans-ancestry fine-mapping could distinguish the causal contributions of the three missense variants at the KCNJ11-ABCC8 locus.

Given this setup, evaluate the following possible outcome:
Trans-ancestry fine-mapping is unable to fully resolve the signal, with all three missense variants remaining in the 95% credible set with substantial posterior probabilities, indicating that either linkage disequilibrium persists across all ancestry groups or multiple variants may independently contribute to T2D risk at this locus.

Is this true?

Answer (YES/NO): NO